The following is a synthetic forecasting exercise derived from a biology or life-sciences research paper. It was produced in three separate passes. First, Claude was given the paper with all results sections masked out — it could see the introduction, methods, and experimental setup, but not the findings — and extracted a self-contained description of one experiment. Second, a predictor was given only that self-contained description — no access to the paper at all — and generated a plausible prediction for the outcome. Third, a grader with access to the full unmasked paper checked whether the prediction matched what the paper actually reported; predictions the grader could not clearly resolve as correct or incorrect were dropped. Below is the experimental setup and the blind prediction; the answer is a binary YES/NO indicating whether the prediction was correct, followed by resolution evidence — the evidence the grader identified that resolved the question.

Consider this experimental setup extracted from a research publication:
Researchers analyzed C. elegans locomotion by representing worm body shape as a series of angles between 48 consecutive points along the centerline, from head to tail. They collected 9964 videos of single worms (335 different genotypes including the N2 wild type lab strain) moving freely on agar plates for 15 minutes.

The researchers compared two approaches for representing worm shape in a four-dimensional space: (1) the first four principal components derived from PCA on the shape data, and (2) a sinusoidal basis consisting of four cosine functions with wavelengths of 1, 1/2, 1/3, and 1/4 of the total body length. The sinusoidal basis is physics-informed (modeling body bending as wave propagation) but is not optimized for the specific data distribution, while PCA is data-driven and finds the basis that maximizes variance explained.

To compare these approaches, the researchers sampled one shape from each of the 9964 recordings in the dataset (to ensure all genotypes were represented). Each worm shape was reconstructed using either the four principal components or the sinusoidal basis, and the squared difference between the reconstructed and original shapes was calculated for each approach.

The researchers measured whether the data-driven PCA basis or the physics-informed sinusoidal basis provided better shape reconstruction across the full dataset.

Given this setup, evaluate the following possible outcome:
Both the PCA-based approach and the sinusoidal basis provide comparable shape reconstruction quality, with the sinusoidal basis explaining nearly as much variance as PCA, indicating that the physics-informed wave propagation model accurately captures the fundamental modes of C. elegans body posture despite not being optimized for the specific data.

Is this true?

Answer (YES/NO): YES